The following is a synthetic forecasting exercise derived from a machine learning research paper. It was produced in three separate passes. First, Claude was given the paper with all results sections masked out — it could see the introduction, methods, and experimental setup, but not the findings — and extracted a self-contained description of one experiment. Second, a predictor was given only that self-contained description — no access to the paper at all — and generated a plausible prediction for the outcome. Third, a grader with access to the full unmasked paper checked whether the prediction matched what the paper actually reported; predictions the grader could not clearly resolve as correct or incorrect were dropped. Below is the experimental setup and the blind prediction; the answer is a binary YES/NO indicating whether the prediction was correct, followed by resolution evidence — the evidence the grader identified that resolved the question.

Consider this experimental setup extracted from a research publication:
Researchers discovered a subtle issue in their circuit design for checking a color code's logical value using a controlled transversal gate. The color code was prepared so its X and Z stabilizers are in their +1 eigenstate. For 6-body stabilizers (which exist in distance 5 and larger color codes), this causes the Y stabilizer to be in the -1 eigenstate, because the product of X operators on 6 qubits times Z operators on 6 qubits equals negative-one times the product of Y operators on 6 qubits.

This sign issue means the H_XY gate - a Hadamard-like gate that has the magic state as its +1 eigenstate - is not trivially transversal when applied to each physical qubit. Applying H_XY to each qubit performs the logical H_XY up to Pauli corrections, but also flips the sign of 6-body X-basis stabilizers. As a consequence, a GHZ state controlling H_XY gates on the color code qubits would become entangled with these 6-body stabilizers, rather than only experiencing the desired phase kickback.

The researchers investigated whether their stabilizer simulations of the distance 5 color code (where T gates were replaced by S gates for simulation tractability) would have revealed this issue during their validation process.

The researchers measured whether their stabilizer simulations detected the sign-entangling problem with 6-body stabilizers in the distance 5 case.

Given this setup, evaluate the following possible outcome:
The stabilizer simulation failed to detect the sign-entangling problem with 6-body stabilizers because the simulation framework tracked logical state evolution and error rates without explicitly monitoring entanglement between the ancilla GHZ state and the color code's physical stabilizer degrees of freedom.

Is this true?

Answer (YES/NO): NO